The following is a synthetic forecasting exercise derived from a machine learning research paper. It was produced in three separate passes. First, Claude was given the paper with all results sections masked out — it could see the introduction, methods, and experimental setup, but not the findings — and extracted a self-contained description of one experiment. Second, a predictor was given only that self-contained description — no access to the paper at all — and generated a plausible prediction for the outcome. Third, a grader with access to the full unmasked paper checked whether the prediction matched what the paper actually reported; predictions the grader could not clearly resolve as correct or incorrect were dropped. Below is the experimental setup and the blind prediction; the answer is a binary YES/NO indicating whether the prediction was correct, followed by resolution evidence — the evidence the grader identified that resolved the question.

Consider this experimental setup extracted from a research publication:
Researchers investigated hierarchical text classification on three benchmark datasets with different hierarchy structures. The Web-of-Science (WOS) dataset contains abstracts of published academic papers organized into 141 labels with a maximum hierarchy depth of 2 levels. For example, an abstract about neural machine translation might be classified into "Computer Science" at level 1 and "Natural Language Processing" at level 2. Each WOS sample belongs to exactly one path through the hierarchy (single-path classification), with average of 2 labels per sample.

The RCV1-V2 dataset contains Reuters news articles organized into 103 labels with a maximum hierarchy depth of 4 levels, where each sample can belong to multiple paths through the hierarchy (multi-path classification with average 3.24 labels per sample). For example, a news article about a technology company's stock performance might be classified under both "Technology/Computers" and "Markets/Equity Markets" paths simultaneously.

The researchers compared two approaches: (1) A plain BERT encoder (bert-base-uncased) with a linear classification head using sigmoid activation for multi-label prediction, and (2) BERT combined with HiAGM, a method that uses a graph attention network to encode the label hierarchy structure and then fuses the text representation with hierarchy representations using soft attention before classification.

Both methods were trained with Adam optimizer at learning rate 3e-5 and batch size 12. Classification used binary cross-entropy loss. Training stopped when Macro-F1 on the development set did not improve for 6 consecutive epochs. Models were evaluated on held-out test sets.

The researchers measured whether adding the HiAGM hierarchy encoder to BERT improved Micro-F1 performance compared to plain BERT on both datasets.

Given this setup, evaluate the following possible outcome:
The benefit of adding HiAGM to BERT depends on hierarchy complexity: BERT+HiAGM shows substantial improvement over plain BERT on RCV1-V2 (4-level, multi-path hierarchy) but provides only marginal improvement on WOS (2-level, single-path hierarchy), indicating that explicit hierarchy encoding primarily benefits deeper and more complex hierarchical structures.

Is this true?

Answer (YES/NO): NO